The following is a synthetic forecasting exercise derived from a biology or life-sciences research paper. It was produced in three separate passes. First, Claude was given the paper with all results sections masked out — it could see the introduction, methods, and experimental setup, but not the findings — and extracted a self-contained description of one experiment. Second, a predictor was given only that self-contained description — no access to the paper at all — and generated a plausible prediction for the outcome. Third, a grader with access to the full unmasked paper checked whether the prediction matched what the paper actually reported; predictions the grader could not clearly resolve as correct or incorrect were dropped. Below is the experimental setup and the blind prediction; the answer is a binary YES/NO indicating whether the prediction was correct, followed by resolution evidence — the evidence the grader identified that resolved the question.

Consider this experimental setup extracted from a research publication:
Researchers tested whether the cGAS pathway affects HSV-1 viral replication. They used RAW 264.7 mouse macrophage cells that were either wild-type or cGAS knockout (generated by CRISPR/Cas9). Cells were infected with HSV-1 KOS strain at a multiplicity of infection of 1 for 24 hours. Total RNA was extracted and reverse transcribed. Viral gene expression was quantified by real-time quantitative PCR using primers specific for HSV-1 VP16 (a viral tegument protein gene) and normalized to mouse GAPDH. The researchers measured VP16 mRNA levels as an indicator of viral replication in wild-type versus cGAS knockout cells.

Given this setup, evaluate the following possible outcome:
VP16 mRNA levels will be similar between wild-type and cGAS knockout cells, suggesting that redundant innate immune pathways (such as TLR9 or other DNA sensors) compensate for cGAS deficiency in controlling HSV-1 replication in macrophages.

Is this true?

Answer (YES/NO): NO